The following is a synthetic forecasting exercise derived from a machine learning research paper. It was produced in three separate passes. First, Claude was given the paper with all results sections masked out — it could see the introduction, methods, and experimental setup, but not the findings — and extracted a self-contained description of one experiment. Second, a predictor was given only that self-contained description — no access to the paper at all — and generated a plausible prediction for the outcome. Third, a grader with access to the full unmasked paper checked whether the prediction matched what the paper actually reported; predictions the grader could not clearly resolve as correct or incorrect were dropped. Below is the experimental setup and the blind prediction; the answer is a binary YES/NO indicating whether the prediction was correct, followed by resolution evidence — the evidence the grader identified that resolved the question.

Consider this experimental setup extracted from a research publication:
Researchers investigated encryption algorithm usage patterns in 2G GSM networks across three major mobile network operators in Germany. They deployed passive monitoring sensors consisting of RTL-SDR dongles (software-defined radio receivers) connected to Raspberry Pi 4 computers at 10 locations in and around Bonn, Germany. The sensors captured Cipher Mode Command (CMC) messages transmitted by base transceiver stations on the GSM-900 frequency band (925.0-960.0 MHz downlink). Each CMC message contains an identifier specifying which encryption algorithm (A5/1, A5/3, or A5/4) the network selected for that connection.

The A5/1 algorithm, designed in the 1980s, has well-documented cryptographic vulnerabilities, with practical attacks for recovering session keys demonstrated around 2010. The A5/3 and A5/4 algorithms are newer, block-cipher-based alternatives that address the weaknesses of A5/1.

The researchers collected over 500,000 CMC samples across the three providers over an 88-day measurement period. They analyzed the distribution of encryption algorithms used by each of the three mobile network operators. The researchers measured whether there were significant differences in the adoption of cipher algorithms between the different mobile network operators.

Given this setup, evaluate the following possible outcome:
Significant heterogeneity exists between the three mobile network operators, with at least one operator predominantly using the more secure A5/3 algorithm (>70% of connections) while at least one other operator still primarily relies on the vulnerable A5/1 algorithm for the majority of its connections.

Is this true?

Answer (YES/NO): NO